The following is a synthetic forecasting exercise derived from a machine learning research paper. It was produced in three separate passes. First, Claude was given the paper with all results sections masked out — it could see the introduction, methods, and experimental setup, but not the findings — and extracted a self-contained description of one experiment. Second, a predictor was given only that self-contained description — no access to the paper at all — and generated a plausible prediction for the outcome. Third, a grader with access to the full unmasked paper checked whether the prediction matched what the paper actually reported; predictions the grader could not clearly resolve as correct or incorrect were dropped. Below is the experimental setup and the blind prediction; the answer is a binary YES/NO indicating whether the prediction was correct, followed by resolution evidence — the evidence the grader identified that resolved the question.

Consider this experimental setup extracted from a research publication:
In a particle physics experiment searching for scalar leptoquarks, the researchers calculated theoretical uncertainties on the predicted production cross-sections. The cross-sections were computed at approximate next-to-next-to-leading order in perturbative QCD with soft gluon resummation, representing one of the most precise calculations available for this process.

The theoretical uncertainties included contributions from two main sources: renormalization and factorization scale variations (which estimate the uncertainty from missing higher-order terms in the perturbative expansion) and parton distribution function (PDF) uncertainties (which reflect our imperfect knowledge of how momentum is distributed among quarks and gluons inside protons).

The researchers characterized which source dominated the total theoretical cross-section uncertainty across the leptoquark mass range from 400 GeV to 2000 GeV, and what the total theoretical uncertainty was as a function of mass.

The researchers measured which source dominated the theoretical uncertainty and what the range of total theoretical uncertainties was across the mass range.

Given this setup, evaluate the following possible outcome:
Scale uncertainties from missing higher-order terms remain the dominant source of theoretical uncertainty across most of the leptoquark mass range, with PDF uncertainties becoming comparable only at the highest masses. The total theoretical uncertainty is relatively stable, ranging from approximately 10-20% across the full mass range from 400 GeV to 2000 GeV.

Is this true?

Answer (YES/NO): NO